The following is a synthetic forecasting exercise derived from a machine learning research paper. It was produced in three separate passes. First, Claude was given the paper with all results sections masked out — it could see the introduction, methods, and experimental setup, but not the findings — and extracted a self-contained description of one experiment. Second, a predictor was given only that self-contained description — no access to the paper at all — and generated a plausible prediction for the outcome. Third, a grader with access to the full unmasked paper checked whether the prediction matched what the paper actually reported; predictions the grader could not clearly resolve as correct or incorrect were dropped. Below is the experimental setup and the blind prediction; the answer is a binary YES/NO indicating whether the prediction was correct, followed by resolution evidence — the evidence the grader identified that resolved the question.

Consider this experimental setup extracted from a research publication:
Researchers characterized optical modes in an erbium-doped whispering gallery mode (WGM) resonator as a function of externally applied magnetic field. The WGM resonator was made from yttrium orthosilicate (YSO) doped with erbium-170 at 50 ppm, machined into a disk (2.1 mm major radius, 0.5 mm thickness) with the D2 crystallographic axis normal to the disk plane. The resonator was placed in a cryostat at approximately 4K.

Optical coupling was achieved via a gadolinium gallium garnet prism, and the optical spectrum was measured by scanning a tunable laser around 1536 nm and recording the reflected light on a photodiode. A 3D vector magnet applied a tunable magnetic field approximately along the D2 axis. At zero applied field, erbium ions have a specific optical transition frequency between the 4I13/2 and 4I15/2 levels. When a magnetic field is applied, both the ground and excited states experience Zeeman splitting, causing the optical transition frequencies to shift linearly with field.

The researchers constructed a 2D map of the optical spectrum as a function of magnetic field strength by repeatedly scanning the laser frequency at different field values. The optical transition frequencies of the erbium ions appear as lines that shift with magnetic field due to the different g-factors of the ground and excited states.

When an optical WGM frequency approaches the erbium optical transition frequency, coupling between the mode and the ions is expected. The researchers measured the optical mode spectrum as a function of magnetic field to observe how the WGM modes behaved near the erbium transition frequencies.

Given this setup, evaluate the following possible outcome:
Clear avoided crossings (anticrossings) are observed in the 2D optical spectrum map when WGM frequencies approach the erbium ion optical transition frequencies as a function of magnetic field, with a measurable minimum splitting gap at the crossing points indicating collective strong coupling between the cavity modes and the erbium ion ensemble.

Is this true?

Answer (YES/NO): YES